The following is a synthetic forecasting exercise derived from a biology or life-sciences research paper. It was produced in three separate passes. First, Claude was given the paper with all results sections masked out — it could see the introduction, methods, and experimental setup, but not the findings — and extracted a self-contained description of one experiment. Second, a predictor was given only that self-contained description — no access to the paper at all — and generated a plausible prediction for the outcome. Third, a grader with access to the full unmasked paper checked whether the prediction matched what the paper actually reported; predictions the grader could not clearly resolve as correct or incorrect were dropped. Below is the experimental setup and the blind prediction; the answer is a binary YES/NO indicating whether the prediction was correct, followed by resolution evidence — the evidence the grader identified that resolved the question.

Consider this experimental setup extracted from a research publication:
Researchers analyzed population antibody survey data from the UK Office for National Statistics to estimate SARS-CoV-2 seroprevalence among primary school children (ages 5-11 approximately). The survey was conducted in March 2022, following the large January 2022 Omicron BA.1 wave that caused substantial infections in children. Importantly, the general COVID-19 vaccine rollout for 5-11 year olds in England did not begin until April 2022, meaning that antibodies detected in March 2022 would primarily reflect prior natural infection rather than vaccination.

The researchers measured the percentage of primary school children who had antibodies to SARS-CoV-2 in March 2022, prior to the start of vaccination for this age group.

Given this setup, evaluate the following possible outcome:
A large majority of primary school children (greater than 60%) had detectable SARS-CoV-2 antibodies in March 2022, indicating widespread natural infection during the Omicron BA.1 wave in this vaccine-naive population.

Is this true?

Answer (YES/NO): YES